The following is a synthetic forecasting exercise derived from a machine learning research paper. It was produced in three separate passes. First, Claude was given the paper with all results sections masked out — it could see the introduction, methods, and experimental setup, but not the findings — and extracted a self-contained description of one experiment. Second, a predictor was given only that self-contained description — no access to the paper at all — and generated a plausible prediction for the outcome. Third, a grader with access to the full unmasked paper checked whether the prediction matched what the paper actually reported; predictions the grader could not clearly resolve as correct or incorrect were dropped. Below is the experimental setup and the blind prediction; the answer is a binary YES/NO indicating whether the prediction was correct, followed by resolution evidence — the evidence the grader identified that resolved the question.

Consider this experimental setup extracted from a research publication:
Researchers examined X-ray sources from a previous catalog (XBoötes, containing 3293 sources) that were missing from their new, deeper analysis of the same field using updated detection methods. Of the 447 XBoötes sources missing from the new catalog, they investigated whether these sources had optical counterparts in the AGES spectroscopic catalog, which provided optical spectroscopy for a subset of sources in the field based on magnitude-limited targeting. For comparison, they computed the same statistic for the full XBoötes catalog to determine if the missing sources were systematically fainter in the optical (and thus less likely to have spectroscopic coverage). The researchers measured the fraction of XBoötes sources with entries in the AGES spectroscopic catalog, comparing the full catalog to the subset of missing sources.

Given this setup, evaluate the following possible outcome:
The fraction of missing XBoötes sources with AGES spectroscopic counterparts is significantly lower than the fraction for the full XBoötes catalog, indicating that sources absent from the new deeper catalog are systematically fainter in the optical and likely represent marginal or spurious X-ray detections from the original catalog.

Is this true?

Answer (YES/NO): YES